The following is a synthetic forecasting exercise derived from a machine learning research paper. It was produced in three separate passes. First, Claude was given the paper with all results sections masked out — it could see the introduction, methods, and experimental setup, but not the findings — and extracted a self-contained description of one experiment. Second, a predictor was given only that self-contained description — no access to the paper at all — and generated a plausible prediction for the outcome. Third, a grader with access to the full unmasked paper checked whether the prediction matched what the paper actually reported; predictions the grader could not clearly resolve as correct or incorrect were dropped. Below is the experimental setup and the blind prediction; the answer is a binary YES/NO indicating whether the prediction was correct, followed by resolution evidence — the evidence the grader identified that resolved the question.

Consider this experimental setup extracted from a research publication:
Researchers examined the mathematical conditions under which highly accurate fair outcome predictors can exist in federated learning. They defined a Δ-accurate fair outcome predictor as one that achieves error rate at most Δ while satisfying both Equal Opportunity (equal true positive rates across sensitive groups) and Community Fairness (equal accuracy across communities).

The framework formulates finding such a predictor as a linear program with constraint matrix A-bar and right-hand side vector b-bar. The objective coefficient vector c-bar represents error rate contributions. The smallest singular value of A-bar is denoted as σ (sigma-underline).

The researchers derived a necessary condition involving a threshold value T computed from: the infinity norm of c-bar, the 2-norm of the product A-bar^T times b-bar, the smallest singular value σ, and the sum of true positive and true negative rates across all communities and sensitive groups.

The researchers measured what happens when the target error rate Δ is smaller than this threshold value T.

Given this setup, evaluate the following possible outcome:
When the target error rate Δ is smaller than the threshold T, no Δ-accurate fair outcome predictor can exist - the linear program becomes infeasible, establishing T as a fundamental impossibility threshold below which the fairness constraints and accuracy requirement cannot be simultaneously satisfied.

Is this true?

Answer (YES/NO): NO